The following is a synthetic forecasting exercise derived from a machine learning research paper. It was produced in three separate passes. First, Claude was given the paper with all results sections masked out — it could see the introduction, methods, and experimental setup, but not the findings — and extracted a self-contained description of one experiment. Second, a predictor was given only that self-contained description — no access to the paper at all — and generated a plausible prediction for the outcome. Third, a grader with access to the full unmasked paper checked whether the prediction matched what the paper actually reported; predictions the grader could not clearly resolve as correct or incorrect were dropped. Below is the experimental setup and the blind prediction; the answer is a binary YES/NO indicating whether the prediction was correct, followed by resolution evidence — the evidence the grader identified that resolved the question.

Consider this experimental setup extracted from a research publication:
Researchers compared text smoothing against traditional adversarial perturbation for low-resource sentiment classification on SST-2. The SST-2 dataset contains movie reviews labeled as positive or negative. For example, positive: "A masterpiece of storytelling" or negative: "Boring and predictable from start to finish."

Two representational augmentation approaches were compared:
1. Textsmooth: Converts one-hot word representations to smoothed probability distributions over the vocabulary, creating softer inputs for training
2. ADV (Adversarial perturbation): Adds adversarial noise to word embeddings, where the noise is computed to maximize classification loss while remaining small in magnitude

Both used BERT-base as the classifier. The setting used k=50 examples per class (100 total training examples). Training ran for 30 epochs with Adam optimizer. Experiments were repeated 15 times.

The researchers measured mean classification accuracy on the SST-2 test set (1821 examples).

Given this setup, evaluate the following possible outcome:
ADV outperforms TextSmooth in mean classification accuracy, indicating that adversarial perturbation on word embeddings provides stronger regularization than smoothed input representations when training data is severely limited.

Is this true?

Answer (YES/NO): NO